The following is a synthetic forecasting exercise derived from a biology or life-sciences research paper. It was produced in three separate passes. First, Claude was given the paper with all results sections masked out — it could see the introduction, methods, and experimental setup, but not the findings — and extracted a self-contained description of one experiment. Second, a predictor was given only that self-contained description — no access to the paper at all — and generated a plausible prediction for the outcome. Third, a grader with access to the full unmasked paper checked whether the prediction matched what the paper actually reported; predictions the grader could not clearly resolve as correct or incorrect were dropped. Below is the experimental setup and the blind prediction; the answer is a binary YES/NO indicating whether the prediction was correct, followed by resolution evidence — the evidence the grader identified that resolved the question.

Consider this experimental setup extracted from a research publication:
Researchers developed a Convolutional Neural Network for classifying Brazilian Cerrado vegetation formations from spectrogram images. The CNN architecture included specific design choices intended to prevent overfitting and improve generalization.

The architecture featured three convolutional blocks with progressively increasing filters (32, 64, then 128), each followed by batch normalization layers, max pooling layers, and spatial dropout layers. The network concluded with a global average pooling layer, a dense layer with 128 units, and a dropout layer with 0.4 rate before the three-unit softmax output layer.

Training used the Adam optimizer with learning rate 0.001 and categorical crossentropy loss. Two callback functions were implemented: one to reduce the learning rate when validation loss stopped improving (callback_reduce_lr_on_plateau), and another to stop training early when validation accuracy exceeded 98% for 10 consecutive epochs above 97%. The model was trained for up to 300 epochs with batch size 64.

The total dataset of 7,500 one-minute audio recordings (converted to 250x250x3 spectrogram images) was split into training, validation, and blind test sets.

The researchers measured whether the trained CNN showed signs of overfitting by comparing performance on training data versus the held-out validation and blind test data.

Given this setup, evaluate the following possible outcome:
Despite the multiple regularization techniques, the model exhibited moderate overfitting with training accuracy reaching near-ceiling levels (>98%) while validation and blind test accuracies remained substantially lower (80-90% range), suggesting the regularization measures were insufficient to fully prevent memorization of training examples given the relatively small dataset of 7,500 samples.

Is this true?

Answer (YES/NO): NO